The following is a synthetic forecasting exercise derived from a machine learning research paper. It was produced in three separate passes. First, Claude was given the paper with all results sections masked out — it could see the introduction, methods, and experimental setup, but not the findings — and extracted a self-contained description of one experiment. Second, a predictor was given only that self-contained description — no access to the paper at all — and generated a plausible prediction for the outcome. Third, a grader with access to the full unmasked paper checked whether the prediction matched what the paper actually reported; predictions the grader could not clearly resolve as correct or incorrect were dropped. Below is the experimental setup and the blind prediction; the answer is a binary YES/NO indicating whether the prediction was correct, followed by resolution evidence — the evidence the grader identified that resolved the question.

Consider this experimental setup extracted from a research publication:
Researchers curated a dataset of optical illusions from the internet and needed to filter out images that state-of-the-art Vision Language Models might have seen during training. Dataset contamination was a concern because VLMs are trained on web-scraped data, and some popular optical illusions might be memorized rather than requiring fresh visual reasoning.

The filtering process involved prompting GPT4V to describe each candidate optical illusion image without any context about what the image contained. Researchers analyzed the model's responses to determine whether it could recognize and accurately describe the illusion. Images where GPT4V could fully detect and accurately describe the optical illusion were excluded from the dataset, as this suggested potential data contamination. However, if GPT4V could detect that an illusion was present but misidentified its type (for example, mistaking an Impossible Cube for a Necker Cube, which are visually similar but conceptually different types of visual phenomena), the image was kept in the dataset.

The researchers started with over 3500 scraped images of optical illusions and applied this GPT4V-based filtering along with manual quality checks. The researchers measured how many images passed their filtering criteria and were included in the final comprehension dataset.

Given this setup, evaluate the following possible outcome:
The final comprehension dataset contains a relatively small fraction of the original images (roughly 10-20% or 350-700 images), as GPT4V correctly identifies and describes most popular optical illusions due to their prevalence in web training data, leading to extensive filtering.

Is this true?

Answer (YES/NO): YES